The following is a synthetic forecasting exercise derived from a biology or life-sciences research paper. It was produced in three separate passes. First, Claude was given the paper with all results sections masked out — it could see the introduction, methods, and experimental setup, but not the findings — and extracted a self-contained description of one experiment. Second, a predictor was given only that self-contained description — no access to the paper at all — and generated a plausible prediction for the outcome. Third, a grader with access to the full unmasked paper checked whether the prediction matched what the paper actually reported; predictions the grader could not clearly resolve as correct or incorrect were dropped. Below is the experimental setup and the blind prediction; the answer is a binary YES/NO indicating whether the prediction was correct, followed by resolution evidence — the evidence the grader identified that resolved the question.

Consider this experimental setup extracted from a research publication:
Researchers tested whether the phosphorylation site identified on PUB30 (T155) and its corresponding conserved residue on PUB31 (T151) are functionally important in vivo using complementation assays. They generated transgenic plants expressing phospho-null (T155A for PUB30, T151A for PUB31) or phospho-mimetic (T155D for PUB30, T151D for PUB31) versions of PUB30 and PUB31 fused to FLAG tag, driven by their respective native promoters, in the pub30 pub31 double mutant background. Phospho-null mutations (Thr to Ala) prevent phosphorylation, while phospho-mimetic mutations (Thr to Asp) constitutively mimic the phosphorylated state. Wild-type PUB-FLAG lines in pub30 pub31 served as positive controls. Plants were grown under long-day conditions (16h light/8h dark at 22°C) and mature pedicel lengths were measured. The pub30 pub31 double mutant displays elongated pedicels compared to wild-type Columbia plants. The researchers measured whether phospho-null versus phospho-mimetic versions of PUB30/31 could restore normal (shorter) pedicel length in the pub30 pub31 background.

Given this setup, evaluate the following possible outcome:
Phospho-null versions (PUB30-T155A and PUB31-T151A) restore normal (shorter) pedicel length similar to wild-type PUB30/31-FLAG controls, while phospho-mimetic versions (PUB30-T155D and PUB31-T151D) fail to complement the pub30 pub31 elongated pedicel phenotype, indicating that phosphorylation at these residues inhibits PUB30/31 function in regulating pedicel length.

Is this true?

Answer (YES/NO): NO